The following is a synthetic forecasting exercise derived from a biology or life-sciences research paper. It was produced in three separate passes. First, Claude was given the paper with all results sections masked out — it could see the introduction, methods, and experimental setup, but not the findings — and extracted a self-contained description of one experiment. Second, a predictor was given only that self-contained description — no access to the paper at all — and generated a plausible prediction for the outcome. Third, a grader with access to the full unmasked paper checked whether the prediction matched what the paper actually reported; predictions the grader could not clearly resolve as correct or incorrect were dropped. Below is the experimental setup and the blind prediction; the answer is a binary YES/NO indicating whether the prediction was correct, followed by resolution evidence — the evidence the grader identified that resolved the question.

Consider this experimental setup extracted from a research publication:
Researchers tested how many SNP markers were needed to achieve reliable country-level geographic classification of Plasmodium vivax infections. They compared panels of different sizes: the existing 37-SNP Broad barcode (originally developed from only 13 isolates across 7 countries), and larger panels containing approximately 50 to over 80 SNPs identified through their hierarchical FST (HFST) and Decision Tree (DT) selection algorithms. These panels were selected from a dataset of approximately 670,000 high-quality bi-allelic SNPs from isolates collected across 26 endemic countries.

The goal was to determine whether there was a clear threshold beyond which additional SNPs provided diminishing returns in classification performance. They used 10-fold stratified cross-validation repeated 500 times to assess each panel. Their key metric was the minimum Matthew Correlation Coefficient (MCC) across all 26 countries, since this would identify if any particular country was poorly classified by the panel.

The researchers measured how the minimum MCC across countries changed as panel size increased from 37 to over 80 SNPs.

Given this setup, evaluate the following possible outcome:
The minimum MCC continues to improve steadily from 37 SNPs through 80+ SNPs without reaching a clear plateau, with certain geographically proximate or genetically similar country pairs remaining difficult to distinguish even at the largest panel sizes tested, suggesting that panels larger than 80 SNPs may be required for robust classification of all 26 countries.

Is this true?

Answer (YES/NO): NO